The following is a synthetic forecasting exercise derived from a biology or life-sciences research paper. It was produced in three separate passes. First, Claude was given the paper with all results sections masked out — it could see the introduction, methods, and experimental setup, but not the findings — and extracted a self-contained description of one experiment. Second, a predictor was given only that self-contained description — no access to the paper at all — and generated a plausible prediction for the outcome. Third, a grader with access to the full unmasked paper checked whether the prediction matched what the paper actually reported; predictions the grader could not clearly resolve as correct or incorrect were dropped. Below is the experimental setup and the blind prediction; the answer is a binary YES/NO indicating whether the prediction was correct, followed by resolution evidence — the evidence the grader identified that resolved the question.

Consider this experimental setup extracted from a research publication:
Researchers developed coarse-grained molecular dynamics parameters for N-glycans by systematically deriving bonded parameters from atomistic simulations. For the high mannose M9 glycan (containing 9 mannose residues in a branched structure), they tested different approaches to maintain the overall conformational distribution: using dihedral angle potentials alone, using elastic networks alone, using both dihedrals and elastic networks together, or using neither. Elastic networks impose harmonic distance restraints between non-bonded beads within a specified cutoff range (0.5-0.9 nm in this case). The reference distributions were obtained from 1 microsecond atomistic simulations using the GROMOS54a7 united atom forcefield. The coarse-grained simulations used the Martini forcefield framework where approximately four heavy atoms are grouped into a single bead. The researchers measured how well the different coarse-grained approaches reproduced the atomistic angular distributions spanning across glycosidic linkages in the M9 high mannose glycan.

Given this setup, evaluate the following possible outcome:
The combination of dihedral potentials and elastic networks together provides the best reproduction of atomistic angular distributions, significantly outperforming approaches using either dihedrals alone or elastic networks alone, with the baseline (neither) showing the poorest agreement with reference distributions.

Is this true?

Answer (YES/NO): NO